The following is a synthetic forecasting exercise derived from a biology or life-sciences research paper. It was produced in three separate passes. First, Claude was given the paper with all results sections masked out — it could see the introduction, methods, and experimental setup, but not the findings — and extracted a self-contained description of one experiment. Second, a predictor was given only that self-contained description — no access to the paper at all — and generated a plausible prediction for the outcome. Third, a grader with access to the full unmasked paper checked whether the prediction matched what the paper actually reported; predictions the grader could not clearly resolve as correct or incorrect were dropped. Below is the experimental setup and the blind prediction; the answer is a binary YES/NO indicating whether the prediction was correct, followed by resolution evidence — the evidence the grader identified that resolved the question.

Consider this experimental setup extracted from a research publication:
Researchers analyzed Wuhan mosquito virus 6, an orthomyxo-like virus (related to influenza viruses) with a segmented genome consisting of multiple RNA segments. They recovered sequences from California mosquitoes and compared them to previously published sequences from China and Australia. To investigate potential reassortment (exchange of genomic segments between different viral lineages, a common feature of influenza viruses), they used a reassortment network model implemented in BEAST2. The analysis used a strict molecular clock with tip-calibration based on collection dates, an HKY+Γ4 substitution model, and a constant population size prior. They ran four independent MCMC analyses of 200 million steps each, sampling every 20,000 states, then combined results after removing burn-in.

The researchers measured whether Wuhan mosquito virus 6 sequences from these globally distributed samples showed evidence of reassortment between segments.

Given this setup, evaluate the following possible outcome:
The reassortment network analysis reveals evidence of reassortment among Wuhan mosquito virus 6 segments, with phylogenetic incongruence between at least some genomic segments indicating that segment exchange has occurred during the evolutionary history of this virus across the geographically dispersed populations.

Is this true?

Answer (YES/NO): YES